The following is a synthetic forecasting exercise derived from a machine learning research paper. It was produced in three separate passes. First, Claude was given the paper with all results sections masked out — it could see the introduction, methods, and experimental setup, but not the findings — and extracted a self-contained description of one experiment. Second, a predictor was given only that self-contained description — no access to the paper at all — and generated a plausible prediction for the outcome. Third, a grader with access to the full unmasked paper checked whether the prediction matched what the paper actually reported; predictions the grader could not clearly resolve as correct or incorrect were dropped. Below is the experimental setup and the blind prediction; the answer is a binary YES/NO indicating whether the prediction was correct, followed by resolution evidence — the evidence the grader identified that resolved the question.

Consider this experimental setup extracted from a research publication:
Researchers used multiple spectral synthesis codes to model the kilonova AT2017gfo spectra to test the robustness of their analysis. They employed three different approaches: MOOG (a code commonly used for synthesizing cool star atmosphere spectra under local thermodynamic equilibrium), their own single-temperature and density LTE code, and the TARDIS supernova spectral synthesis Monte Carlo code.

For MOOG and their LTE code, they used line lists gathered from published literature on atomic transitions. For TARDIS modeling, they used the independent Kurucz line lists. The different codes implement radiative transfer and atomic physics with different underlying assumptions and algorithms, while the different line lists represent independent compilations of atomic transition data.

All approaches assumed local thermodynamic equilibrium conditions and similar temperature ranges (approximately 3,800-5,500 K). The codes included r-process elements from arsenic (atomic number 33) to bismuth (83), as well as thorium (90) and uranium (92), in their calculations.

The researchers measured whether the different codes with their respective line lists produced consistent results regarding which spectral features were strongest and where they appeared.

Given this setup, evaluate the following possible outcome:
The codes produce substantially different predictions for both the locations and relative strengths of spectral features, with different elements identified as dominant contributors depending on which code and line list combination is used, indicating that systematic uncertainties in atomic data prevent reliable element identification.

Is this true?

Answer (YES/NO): NO